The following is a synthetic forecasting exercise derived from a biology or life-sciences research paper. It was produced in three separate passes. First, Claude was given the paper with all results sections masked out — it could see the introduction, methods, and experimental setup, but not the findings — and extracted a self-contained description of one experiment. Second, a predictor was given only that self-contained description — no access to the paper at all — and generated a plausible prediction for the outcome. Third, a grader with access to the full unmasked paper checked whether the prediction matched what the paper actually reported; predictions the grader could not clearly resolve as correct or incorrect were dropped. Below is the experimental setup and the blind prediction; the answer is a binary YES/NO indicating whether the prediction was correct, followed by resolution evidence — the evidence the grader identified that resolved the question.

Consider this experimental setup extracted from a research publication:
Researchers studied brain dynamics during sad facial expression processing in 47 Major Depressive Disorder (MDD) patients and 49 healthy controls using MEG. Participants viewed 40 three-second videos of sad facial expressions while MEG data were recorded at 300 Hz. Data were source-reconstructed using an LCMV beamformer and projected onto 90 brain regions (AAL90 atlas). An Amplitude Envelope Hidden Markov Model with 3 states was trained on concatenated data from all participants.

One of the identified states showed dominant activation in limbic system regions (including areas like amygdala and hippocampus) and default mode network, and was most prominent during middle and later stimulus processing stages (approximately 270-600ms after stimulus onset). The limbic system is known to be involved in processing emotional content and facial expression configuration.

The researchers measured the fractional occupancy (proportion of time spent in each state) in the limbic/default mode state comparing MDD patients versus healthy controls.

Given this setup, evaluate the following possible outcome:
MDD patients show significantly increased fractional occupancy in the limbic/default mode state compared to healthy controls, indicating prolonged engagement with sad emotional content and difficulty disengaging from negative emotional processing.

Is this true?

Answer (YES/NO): NO